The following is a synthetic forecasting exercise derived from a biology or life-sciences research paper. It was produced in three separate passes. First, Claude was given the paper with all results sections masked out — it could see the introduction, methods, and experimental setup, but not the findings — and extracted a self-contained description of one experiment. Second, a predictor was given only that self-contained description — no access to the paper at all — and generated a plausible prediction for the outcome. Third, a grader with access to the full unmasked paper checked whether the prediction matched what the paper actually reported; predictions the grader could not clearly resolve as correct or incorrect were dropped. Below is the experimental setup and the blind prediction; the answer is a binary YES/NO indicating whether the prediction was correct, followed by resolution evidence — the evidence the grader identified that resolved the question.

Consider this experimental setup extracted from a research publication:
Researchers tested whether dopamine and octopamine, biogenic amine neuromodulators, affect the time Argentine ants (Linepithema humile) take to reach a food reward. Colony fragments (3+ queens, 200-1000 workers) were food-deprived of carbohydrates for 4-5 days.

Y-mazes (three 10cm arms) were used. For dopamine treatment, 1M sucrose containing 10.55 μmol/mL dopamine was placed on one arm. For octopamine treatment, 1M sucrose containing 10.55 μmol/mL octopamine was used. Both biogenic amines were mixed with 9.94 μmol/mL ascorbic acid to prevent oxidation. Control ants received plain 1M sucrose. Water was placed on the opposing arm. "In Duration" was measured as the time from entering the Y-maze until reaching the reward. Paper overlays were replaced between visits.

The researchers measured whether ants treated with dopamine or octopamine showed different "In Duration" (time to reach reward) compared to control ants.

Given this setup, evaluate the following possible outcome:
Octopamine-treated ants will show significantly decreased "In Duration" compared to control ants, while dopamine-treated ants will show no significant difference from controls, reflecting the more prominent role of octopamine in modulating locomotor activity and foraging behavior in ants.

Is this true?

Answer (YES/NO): NO